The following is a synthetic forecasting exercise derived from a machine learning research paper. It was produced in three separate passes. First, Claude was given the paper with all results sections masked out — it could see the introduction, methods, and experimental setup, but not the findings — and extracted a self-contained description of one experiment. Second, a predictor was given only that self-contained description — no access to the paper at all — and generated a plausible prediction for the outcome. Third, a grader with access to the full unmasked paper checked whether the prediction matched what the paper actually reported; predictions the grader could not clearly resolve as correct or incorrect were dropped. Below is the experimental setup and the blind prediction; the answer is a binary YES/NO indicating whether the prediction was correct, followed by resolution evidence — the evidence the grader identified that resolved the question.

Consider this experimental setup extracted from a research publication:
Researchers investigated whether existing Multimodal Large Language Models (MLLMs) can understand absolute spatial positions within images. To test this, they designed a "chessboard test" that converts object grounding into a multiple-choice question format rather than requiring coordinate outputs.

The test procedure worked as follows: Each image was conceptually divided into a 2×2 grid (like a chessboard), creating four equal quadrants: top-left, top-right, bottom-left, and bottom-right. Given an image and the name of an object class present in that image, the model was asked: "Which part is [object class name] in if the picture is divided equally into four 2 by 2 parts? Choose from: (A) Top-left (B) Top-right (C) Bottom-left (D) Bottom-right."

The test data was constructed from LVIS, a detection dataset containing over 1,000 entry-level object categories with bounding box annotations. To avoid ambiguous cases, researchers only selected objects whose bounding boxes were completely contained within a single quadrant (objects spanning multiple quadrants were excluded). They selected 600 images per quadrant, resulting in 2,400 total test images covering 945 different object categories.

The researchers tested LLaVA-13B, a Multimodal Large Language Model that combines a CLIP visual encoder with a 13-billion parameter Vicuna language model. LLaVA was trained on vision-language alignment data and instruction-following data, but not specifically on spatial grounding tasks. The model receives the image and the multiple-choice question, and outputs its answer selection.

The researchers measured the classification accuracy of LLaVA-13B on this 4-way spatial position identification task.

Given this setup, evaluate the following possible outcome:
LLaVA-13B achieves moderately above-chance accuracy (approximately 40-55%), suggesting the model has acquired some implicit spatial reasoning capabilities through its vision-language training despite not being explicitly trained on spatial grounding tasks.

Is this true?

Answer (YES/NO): NO